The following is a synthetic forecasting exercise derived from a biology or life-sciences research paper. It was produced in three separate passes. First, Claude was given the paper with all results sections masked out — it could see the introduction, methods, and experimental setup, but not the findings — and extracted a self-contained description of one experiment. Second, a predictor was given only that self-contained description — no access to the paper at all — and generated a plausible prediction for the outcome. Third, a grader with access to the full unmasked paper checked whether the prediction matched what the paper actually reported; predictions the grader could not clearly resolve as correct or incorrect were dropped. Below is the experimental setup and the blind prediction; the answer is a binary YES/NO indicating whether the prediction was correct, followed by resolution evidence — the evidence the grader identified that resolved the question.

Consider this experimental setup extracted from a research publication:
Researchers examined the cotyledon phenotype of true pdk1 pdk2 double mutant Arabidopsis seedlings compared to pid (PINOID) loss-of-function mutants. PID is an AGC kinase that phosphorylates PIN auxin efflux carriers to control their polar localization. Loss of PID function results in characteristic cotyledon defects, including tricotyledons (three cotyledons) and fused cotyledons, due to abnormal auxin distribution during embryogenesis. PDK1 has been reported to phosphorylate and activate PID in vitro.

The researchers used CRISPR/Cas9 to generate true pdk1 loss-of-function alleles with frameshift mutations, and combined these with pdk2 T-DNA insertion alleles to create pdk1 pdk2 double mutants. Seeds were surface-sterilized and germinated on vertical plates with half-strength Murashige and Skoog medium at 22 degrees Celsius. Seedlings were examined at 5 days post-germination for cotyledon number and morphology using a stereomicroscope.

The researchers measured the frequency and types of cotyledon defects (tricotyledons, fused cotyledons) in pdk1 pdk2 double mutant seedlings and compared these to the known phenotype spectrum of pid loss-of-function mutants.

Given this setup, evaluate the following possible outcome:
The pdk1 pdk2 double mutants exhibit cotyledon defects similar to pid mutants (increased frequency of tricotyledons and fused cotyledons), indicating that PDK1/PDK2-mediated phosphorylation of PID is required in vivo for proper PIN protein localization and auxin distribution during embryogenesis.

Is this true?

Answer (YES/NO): NO